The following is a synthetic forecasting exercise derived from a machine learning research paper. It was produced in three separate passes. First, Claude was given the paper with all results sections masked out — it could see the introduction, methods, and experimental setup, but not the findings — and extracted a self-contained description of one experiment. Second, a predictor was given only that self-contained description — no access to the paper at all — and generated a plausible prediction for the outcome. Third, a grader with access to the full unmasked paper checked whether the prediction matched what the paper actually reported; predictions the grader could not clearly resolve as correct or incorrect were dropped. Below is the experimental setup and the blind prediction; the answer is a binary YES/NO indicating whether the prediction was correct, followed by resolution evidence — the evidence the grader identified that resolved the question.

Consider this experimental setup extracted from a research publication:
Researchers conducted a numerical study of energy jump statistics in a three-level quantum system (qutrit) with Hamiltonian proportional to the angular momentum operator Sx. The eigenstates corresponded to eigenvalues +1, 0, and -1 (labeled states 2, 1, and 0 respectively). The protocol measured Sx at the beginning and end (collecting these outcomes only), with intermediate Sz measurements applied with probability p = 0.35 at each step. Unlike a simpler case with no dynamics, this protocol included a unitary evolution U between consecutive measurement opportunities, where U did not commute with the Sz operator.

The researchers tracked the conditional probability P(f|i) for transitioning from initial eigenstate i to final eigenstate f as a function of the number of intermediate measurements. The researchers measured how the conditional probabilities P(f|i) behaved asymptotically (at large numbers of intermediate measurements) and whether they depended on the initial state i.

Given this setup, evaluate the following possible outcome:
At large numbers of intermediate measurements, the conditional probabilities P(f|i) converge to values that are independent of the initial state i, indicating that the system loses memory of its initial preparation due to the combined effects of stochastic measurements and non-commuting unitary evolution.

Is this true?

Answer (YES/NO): YES